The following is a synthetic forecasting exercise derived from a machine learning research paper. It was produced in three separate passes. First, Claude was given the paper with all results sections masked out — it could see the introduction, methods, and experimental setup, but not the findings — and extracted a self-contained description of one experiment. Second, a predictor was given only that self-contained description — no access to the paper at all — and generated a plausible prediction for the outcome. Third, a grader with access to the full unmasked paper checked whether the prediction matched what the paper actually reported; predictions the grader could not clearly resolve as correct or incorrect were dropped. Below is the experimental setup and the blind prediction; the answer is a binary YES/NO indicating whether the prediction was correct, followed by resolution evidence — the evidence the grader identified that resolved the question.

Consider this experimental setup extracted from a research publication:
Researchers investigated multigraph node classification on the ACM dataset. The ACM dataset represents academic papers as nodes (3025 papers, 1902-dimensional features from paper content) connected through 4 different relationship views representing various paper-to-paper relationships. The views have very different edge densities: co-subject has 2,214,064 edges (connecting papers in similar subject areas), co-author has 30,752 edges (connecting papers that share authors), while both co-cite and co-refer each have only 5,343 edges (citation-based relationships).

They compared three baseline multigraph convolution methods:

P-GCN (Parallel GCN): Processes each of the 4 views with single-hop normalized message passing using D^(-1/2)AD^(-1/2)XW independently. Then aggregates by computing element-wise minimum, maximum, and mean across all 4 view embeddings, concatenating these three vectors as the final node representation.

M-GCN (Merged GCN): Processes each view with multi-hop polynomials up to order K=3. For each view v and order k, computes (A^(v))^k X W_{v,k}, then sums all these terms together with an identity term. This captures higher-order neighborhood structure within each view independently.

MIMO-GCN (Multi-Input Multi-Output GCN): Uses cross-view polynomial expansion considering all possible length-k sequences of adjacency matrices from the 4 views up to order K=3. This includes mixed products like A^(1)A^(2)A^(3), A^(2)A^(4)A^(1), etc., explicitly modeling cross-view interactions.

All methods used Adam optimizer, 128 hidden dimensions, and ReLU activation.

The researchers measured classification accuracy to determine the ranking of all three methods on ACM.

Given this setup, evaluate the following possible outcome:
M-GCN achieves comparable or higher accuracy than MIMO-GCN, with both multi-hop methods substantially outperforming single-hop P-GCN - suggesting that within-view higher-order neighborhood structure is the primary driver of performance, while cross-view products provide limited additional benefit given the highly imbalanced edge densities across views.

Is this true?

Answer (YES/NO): NO